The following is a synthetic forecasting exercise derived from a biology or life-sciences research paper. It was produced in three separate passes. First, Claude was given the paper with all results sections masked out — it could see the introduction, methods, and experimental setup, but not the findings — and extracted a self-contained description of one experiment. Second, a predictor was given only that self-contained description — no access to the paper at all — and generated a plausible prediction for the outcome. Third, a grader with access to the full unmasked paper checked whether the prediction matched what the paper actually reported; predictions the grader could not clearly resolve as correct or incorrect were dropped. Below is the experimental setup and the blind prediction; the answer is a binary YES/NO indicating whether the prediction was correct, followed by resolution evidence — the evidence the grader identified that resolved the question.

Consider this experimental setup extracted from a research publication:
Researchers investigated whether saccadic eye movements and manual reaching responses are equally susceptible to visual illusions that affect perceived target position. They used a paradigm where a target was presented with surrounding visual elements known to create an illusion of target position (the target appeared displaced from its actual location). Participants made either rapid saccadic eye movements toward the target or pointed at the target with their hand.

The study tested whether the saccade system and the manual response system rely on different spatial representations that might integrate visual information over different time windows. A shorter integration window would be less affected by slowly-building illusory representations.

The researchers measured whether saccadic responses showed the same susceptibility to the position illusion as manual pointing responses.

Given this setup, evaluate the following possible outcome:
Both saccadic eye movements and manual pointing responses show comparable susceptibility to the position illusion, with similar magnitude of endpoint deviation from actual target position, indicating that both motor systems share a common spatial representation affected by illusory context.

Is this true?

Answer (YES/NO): NO